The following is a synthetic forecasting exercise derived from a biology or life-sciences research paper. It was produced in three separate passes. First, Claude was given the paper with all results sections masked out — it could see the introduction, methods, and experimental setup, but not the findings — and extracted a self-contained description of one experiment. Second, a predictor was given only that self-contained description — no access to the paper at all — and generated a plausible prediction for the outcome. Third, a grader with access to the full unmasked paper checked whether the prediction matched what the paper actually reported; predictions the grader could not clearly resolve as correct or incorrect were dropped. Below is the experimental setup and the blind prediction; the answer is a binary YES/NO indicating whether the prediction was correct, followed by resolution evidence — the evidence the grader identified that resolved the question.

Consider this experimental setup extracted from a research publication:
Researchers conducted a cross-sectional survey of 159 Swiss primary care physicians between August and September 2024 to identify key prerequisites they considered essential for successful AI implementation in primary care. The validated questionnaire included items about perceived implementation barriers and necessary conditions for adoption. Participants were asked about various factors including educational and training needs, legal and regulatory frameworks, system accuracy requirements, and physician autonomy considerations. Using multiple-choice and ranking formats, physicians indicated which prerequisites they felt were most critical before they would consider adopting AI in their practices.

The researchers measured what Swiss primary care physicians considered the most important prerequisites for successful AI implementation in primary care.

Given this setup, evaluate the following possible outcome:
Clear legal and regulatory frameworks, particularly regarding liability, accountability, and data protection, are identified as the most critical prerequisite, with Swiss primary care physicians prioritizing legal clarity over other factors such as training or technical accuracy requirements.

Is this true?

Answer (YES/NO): NO